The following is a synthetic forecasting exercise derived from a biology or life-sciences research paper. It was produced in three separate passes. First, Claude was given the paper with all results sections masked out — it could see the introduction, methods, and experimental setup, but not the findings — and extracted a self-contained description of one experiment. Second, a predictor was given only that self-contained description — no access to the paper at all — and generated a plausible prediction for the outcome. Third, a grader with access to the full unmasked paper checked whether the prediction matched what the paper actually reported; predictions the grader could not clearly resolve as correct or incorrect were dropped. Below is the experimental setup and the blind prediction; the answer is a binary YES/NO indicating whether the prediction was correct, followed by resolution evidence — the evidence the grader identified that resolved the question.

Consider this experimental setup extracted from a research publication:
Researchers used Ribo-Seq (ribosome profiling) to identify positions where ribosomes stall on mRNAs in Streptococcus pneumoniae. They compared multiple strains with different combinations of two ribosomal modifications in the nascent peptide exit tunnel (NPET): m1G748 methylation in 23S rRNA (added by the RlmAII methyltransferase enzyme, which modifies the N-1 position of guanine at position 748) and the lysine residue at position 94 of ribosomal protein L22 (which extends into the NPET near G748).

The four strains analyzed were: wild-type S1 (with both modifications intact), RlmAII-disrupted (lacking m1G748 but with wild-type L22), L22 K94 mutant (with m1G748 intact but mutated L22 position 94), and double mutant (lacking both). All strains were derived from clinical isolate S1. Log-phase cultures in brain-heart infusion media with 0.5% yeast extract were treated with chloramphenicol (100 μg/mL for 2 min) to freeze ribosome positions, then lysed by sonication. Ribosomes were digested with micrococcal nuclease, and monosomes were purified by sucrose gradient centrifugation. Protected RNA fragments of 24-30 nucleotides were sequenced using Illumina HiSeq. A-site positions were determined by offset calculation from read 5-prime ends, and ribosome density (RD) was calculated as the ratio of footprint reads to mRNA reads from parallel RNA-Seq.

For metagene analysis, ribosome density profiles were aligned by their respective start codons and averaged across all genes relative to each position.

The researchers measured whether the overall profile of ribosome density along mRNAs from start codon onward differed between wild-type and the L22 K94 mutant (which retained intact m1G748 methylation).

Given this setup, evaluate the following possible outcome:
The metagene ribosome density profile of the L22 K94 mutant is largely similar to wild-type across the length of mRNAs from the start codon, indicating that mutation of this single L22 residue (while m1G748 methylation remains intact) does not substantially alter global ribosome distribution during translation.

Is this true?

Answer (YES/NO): NO